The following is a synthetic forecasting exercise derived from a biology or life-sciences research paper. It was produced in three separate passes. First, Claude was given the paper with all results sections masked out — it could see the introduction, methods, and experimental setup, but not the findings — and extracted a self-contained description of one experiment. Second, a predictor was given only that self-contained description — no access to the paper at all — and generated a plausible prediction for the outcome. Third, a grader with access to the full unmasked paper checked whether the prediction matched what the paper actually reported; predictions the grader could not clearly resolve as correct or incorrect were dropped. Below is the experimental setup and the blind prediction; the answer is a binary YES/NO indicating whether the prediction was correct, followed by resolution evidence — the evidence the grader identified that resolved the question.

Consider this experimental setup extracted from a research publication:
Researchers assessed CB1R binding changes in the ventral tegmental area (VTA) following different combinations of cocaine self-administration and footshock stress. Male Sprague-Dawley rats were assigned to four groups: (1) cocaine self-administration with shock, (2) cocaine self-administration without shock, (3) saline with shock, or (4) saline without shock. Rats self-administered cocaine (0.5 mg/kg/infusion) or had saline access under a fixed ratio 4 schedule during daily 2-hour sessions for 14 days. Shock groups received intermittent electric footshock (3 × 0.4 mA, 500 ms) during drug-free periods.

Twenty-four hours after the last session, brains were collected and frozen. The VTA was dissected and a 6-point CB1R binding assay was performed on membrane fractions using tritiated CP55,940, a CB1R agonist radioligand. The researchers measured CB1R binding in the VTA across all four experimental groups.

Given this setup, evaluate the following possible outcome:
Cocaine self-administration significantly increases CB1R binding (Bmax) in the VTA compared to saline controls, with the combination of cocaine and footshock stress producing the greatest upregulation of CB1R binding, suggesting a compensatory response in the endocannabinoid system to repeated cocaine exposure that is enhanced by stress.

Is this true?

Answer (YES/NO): NO